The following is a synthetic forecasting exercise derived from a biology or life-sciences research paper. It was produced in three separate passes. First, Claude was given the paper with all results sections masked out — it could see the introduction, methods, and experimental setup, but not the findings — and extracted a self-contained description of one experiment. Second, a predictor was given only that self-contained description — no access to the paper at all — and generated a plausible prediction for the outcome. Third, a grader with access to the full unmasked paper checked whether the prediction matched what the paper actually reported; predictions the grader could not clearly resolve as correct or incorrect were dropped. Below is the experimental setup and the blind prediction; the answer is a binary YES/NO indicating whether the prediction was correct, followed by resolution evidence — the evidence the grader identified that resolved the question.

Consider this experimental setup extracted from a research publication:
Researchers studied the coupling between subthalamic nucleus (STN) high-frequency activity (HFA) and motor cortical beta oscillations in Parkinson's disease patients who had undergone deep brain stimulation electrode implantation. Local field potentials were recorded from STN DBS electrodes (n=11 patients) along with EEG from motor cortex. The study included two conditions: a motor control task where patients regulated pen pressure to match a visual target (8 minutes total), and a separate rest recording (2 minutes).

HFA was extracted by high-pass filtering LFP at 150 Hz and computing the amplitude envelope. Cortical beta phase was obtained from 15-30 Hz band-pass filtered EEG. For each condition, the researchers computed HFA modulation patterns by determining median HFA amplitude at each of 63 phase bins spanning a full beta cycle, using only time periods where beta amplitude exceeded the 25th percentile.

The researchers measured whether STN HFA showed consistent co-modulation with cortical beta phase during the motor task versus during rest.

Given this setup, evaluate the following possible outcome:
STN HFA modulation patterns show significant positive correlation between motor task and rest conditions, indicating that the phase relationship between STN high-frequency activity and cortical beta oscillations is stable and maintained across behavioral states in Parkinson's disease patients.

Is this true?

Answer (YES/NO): NO